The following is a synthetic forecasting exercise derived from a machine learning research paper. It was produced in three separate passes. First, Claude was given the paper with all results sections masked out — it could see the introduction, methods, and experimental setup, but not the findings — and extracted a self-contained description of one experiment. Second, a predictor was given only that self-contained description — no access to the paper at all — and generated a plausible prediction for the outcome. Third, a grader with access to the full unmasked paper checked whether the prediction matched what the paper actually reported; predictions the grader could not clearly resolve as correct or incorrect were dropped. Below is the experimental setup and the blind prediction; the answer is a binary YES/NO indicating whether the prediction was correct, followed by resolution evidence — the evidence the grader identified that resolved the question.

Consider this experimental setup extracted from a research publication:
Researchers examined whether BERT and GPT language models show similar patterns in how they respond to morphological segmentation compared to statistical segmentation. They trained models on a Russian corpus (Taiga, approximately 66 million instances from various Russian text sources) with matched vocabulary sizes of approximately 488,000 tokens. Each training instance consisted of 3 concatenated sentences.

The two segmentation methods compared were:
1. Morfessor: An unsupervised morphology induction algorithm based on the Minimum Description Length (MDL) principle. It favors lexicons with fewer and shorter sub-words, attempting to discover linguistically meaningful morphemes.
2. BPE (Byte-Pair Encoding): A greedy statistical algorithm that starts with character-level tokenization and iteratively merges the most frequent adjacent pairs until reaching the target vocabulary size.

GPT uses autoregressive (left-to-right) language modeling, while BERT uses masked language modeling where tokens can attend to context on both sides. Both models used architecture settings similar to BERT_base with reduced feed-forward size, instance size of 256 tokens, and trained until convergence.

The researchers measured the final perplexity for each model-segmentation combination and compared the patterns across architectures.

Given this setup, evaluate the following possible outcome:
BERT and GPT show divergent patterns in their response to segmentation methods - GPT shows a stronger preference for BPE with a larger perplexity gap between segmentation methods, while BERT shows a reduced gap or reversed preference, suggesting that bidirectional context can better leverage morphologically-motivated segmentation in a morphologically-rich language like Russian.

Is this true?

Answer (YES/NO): NO